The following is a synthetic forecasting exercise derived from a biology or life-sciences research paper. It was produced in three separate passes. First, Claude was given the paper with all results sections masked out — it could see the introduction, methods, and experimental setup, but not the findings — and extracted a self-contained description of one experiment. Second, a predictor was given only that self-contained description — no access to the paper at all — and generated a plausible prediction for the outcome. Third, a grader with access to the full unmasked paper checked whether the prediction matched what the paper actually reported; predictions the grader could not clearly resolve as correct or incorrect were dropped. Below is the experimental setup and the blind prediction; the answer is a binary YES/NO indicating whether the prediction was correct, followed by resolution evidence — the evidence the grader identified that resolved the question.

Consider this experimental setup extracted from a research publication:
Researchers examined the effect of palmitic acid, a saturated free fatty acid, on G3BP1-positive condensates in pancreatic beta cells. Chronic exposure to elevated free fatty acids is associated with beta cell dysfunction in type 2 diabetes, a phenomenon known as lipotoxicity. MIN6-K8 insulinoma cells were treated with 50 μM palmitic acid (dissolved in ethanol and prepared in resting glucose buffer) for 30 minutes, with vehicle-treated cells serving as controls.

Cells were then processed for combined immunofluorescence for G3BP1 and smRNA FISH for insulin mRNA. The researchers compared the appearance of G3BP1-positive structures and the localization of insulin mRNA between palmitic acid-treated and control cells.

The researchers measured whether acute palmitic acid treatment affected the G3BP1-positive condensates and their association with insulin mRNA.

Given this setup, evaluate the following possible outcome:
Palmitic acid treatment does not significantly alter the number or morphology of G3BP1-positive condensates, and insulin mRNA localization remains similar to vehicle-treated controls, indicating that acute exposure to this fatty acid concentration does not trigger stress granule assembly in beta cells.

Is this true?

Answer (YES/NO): NO